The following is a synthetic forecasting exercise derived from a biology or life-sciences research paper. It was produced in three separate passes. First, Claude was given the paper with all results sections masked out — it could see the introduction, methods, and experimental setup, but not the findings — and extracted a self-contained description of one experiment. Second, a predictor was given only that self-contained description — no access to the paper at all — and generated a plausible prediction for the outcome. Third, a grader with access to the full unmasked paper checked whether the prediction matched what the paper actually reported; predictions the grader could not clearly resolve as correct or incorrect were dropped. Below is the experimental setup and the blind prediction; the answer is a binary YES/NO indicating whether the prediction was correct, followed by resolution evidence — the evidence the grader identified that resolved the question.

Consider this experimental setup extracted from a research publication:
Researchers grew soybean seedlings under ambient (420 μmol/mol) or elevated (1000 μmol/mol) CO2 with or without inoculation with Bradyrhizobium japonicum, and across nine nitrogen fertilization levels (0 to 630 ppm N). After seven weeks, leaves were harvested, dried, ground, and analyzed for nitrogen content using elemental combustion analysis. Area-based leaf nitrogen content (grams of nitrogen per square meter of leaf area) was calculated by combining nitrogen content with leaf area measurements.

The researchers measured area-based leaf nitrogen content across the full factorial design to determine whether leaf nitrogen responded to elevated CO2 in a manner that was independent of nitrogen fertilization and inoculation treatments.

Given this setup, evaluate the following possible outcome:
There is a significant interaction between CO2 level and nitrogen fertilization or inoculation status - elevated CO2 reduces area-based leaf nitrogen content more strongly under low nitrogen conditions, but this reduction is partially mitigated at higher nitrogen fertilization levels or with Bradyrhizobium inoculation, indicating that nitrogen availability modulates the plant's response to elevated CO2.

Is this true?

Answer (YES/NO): NO